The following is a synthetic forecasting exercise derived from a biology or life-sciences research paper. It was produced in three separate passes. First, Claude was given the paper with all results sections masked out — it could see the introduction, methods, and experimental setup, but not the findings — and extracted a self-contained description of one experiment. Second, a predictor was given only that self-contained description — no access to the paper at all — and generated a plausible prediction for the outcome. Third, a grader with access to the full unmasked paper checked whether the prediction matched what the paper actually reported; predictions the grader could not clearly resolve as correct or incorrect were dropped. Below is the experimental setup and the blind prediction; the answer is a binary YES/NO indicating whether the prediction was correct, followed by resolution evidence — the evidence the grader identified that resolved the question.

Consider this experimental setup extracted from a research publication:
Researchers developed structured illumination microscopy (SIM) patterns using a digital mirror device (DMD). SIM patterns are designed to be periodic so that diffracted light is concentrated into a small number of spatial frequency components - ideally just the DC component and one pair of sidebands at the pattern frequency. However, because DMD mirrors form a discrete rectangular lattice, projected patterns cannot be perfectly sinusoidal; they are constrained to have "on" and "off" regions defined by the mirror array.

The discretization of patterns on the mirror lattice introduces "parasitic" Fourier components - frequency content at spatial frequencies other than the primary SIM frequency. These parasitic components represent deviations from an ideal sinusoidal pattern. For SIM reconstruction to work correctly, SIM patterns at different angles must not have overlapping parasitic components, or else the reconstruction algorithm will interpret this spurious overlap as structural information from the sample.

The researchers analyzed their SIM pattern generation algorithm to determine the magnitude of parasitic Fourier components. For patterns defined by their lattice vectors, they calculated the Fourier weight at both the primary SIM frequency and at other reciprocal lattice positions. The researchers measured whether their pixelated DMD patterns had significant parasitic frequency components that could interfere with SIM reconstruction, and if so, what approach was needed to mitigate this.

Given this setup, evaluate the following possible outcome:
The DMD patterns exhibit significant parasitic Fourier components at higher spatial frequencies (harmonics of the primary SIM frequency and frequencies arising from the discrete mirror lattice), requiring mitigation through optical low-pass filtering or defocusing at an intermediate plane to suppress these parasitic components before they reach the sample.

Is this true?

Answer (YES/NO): NO